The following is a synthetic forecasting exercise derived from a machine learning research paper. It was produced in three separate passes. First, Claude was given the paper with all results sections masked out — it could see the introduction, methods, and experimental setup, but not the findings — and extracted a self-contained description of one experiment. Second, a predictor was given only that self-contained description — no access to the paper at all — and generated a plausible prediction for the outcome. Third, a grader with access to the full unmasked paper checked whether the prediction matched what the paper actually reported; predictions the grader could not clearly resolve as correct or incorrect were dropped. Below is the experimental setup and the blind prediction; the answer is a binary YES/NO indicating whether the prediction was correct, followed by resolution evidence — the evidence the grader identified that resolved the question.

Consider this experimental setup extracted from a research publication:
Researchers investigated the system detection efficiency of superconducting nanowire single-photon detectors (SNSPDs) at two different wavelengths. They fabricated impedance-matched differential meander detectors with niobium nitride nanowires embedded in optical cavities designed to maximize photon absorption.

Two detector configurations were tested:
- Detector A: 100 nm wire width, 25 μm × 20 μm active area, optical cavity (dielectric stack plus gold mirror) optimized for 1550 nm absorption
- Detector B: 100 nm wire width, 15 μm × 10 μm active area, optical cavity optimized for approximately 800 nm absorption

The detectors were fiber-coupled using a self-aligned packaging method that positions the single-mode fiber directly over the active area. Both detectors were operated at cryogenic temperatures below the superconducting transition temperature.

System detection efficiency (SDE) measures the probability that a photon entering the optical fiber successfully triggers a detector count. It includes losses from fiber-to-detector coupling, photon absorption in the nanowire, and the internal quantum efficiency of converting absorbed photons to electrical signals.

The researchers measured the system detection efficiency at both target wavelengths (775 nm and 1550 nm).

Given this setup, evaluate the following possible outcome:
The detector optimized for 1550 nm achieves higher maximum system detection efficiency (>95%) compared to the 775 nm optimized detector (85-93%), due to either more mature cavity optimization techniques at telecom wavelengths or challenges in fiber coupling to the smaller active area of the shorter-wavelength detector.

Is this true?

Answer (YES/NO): NO